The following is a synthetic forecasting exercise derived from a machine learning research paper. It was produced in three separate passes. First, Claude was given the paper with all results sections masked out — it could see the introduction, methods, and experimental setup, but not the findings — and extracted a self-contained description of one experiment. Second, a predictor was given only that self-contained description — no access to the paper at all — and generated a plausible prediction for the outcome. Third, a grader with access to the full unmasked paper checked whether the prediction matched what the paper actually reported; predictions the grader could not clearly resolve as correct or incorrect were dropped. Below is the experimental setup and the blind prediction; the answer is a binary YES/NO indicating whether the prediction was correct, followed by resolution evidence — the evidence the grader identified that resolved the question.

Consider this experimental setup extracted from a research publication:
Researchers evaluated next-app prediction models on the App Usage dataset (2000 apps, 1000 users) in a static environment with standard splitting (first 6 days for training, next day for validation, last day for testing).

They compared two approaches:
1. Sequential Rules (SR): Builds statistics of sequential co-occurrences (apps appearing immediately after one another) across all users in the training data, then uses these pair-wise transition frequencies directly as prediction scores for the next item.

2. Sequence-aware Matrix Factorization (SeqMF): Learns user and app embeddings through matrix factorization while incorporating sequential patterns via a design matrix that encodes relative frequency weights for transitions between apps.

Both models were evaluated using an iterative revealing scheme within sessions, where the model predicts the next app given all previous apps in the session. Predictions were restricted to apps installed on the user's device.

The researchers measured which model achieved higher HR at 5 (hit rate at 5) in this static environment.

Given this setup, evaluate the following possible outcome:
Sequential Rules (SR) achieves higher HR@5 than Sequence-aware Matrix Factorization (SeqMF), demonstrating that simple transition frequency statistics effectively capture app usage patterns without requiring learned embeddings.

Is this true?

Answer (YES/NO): YES